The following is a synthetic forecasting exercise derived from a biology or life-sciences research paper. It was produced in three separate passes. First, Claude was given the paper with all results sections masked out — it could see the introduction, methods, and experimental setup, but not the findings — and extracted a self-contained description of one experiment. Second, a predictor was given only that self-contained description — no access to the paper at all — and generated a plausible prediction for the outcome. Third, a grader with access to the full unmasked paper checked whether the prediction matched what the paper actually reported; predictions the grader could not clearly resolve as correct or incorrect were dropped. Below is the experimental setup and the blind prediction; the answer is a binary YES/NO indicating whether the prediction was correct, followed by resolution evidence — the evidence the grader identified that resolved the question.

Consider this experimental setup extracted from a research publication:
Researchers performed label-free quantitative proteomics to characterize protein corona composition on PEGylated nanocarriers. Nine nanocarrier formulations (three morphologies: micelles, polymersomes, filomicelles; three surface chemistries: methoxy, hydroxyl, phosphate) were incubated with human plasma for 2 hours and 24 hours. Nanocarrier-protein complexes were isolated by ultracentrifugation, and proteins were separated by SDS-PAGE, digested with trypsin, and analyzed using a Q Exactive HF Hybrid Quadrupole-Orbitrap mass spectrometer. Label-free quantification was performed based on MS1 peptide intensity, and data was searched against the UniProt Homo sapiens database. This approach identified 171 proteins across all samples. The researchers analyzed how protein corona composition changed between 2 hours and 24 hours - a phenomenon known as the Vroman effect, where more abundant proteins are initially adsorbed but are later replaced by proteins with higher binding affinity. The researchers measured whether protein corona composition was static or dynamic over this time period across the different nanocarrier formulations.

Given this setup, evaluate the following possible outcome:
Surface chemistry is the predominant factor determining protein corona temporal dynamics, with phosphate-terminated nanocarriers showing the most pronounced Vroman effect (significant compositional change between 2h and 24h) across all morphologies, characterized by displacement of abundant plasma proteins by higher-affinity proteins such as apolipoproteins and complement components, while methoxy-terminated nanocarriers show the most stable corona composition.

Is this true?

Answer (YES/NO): NO